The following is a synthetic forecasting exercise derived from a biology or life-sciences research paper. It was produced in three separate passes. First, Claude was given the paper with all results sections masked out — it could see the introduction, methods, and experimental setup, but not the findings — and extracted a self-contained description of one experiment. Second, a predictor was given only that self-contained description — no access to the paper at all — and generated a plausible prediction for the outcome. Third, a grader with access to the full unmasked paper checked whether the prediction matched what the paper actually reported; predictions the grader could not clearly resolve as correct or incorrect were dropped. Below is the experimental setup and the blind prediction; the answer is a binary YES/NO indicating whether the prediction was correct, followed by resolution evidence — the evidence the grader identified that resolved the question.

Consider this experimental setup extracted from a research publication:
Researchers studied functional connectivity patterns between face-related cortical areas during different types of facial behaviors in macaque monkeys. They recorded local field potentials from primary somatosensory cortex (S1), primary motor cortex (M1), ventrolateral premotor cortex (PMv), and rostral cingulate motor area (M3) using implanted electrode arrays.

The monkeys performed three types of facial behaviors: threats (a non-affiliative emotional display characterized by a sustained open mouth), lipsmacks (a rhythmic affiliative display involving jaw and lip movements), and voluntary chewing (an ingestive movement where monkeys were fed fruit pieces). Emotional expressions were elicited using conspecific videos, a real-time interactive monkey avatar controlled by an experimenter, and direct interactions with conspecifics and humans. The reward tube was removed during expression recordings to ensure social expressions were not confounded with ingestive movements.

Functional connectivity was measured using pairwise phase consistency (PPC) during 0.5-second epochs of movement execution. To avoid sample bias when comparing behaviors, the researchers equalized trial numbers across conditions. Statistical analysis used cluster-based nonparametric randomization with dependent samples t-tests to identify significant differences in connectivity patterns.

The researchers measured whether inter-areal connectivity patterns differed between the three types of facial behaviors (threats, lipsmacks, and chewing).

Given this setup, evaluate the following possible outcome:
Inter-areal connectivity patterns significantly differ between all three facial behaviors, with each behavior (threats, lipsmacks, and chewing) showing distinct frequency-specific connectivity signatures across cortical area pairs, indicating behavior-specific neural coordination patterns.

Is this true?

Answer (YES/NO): NO